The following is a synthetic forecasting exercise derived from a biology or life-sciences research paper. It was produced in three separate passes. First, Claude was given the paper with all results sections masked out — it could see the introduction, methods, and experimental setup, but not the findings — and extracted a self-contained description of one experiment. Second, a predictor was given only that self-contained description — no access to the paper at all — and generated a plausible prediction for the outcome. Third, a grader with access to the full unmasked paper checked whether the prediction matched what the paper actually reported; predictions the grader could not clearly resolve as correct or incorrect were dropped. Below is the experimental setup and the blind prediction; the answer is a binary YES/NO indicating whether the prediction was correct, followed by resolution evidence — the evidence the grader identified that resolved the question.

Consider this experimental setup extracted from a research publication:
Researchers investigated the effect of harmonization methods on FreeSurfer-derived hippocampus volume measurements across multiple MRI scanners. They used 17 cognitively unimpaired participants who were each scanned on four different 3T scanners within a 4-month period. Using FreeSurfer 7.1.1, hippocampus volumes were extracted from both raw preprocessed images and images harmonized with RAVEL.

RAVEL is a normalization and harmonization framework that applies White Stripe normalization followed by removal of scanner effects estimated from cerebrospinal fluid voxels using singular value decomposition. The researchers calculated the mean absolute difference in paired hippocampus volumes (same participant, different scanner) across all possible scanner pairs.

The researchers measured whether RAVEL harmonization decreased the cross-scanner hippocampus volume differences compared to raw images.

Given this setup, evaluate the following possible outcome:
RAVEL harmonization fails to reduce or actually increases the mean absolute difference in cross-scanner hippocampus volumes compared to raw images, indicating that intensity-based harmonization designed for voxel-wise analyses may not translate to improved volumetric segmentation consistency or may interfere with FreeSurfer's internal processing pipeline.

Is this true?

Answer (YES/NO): YES